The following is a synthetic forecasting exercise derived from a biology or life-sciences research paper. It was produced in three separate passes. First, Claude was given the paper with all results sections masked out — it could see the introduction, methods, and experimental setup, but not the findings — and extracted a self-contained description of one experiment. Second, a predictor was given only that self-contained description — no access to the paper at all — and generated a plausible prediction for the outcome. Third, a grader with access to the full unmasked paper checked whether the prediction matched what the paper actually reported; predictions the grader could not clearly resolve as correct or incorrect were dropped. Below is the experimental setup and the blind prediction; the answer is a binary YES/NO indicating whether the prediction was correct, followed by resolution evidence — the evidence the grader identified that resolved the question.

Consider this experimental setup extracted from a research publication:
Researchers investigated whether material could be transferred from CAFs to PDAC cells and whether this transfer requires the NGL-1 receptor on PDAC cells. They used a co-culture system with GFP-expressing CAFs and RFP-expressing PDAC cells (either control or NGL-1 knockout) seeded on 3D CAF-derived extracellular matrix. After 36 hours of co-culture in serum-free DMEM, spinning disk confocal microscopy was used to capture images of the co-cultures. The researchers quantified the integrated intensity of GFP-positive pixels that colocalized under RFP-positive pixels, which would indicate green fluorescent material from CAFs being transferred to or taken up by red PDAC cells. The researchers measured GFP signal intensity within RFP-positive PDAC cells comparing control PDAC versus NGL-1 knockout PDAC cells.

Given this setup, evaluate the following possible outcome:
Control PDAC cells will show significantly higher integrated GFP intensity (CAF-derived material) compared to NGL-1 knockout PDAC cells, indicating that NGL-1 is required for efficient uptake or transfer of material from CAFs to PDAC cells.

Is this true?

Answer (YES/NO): YES